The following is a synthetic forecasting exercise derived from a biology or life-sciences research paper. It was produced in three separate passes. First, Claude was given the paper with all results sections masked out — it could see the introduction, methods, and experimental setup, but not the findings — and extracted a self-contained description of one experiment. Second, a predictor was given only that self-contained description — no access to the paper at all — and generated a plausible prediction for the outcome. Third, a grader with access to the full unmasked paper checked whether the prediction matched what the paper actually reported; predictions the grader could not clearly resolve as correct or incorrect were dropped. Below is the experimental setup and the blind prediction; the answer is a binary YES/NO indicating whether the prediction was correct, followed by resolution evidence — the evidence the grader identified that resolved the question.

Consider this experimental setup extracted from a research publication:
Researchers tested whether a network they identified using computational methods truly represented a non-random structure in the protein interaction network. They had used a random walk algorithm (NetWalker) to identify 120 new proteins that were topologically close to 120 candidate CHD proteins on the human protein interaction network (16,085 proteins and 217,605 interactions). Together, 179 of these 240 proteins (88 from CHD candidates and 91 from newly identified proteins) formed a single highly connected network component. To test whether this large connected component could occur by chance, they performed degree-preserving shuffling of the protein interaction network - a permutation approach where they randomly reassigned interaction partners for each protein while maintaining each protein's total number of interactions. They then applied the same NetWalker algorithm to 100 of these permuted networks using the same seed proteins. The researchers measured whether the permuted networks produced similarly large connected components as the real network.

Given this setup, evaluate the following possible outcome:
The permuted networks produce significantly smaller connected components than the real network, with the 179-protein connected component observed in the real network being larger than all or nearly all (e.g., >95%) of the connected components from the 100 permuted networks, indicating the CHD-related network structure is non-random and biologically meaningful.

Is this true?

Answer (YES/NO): YES